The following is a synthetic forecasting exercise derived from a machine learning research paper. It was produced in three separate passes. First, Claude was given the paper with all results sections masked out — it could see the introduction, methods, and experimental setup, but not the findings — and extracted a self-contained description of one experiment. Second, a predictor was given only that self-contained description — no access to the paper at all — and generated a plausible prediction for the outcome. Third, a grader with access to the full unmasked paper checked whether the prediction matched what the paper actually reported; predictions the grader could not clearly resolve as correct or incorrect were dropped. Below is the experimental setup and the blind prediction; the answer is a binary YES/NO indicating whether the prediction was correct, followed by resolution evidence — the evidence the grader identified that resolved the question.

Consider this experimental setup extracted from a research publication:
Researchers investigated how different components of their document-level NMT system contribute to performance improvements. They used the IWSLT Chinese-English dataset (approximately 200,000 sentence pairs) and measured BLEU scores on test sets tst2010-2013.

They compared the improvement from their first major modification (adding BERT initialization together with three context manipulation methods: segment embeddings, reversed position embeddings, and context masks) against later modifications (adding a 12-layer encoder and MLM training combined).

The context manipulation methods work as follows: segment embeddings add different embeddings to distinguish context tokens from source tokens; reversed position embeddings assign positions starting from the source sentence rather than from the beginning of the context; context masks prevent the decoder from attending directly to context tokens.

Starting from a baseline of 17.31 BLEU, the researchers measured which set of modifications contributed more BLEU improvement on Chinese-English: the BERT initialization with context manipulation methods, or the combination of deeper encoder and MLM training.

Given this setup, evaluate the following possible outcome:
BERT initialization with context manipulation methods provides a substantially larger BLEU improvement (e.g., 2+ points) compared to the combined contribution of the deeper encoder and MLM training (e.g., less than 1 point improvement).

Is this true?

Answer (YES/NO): YES